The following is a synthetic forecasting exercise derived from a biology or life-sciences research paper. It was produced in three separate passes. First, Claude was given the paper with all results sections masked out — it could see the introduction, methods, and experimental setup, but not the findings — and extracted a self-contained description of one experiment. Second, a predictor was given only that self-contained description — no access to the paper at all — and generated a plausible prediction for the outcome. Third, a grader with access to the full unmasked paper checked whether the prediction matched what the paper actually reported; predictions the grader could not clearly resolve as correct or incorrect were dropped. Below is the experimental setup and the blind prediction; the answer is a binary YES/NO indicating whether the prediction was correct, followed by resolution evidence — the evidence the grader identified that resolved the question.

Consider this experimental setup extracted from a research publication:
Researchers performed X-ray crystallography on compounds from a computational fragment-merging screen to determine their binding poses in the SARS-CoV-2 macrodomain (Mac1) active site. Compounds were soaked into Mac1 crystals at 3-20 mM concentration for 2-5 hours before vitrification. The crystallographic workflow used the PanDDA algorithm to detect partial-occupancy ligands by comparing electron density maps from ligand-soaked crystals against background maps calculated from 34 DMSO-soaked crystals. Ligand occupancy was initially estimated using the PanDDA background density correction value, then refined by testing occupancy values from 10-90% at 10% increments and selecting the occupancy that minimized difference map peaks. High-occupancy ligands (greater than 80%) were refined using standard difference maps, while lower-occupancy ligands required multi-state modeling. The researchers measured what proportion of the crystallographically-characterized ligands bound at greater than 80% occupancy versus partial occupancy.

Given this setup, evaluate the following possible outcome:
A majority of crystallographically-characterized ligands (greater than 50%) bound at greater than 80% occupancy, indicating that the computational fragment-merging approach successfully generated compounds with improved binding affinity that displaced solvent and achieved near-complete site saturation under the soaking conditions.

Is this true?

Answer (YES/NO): NO